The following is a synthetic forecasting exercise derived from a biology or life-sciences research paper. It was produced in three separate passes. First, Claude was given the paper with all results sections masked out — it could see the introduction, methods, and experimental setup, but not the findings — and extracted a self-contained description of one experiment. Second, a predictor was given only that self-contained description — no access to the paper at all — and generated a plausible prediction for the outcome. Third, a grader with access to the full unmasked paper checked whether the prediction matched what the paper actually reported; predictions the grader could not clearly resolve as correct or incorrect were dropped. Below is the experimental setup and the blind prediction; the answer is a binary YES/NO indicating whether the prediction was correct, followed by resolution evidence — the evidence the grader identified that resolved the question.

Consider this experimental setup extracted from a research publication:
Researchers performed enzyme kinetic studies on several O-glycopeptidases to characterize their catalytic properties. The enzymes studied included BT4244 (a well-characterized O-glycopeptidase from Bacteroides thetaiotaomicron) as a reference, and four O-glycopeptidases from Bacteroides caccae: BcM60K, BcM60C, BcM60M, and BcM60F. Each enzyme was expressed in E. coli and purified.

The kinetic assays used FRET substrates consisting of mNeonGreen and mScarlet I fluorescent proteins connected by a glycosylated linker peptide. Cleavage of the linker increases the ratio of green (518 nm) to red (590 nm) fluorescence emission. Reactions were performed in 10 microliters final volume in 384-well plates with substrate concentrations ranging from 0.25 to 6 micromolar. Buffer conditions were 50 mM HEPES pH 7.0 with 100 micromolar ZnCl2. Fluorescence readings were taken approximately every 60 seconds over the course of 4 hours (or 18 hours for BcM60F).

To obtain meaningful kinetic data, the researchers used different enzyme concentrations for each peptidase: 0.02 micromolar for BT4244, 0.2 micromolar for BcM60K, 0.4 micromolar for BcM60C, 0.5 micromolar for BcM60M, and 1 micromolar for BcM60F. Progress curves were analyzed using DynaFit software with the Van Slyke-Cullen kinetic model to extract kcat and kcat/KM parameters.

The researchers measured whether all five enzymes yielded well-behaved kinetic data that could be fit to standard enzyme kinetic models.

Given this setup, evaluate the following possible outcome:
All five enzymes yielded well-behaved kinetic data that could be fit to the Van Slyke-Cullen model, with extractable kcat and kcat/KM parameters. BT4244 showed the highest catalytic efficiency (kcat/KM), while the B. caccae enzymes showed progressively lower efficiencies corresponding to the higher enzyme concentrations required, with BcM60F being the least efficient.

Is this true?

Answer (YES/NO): NO